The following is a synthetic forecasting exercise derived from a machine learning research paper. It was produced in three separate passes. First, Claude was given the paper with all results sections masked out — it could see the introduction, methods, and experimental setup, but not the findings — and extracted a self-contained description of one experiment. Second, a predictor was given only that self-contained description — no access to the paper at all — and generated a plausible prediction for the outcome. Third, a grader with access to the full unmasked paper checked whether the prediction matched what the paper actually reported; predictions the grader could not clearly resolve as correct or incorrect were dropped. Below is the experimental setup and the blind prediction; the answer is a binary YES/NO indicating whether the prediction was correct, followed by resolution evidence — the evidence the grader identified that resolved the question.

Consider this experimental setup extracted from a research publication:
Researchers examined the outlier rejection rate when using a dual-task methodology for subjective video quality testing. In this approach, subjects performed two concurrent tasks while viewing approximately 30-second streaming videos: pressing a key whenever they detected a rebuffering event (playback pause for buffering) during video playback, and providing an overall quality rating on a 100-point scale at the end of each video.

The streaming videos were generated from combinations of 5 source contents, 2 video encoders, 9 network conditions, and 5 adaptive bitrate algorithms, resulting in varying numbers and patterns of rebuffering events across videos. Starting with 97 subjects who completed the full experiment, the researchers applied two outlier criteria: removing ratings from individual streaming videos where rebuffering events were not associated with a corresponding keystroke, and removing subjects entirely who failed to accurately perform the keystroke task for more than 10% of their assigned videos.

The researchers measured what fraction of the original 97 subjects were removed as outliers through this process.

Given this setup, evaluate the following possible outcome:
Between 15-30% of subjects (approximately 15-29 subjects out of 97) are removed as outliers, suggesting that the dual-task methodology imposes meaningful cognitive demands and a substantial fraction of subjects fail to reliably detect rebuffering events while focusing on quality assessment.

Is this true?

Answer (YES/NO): NO